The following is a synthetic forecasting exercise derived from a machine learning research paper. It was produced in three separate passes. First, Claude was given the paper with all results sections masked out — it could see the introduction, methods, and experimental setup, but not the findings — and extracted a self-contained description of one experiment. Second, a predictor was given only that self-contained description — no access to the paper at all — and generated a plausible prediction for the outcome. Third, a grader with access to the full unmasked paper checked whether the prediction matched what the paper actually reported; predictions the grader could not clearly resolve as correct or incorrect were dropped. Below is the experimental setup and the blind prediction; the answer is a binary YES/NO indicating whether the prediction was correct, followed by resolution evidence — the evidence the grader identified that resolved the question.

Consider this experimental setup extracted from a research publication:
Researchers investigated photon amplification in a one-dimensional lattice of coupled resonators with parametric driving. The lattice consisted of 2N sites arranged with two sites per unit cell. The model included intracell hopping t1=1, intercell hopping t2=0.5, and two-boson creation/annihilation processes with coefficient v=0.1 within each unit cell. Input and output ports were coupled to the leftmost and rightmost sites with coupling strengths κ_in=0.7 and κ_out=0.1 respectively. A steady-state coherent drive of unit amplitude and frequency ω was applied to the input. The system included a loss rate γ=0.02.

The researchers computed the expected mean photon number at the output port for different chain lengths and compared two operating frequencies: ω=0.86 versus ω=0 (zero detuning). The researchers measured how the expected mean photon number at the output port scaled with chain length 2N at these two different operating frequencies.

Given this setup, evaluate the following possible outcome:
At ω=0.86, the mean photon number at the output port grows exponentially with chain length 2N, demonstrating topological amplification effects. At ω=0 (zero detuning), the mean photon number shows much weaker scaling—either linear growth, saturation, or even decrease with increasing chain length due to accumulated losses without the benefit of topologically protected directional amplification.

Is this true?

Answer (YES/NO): YES